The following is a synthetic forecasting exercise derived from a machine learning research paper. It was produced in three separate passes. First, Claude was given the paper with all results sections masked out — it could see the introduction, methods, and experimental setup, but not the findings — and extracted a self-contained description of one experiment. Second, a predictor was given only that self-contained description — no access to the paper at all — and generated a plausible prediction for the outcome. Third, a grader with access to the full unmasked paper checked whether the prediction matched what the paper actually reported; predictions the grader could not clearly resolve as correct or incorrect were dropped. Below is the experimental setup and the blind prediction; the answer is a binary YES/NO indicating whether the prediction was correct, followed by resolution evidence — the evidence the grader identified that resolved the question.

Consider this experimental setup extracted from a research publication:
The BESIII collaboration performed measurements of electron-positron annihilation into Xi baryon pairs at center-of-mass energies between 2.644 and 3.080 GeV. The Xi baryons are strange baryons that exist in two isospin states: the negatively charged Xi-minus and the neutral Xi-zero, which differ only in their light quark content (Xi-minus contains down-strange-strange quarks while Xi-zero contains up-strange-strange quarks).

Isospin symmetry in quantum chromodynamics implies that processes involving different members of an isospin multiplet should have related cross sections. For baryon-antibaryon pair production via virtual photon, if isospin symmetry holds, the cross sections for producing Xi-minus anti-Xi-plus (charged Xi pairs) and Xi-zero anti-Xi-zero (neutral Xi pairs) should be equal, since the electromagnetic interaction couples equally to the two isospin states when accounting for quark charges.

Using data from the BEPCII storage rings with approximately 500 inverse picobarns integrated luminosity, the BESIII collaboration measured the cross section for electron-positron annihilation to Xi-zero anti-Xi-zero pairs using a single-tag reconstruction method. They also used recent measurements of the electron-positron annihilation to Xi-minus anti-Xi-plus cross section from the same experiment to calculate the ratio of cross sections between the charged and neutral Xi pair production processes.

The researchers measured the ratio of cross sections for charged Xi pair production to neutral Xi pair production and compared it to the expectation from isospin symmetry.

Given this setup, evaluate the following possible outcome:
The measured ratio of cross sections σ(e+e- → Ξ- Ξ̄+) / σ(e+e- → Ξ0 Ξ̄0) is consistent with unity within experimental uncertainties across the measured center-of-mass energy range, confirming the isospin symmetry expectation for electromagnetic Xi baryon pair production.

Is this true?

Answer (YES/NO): YES